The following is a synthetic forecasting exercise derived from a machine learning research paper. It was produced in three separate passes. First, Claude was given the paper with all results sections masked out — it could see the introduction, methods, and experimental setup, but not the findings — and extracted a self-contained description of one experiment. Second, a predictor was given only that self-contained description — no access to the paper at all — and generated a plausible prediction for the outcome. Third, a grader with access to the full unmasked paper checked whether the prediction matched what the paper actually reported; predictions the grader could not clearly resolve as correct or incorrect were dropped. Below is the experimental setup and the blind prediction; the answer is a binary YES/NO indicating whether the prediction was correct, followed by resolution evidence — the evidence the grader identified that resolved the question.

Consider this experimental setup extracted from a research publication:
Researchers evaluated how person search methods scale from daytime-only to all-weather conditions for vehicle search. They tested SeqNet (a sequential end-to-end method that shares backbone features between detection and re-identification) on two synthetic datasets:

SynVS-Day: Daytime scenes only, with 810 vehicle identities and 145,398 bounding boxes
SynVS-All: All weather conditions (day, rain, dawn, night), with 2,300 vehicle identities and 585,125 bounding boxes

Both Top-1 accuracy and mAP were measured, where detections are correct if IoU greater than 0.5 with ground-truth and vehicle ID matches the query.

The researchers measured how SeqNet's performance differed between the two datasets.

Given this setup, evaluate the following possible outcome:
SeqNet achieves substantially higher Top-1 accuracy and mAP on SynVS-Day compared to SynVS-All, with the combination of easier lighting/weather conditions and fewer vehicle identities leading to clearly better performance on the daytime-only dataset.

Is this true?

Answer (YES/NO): YES